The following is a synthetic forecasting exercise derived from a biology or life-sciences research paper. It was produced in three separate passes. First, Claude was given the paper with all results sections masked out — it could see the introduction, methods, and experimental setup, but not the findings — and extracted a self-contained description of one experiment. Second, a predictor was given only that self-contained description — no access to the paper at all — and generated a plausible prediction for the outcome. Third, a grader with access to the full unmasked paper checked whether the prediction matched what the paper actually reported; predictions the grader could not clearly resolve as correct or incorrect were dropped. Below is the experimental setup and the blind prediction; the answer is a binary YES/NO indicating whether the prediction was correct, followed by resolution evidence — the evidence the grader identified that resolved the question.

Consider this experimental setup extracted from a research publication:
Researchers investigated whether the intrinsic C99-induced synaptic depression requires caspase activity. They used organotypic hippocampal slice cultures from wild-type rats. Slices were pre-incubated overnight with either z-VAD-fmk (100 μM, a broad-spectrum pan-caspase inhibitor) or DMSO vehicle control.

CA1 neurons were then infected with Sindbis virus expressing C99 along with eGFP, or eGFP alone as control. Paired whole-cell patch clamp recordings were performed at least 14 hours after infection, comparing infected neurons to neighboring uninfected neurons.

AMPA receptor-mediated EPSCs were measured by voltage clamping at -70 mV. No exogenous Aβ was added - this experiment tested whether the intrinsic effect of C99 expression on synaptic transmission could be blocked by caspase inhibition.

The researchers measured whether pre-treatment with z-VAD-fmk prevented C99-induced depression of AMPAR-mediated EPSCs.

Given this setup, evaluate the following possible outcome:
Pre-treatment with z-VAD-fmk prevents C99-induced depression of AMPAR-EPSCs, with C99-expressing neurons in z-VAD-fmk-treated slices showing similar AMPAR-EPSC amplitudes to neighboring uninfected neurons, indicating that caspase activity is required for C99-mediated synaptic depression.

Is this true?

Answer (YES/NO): YES